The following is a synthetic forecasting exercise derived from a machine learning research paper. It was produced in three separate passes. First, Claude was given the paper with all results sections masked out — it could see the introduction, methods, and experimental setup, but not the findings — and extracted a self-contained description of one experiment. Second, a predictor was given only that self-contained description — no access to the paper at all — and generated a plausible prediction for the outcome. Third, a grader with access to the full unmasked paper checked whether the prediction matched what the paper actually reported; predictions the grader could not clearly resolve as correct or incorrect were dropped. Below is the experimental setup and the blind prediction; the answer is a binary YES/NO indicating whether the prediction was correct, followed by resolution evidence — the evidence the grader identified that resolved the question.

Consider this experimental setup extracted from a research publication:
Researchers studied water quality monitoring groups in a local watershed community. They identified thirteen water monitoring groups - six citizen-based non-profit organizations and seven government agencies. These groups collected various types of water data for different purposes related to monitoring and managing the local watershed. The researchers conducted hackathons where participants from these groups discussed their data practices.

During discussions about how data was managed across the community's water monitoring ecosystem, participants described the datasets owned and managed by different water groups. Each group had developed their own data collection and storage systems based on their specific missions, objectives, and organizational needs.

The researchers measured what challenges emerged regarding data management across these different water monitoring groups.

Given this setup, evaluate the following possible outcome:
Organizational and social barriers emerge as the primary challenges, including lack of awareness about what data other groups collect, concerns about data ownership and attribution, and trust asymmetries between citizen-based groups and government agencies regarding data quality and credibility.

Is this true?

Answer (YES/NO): NO